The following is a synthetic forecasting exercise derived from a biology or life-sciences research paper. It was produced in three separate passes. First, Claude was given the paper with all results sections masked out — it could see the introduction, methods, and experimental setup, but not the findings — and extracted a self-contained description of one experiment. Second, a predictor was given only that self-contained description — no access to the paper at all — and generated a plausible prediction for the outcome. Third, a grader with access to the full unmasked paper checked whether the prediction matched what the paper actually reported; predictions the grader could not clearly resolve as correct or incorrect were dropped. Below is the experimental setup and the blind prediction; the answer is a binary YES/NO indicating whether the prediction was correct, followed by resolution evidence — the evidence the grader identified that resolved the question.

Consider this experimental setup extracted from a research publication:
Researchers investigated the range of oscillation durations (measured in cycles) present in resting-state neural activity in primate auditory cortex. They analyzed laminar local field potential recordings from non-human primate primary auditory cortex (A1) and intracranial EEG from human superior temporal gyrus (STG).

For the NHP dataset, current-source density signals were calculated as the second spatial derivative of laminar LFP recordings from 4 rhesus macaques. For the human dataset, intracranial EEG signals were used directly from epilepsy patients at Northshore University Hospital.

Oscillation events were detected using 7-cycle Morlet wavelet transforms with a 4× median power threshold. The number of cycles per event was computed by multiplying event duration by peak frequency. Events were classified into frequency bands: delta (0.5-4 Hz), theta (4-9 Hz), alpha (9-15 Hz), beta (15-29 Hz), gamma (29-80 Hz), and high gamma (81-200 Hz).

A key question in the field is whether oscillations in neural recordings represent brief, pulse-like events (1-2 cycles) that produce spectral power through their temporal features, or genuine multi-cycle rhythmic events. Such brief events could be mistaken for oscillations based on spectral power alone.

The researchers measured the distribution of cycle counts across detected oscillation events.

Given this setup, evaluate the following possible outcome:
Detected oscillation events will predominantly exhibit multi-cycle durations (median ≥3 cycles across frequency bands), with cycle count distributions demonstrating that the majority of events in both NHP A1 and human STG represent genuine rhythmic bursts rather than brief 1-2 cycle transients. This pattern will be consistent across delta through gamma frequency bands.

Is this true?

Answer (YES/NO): YES